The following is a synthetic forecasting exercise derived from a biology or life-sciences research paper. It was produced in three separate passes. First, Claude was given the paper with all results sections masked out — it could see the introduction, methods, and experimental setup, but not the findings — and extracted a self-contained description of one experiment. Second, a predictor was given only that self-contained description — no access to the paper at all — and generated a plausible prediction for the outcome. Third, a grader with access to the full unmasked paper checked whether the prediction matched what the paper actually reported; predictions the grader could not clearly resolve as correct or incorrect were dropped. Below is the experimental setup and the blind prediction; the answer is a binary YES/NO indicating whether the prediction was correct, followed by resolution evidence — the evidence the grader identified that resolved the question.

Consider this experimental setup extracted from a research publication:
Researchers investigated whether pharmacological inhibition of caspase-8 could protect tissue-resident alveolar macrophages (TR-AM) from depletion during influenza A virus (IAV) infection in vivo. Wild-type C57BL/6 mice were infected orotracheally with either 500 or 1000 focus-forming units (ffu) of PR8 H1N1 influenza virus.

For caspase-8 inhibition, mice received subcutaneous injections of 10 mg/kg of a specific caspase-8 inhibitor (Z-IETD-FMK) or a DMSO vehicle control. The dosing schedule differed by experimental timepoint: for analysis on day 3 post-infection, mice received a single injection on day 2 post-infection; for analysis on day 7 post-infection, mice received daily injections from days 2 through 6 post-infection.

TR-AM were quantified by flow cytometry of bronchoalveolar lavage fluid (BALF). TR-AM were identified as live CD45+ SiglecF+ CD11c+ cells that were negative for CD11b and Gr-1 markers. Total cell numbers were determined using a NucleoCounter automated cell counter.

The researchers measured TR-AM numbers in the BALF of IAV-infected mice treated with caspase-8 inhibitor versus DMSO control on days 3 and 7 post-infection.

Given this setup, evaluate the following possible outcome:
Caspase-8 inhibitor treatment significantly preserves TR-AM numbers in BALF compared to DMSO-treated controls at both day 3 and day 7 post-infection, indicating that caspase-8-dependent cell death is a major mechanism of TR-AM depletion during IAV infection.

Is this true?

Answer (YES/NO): YES